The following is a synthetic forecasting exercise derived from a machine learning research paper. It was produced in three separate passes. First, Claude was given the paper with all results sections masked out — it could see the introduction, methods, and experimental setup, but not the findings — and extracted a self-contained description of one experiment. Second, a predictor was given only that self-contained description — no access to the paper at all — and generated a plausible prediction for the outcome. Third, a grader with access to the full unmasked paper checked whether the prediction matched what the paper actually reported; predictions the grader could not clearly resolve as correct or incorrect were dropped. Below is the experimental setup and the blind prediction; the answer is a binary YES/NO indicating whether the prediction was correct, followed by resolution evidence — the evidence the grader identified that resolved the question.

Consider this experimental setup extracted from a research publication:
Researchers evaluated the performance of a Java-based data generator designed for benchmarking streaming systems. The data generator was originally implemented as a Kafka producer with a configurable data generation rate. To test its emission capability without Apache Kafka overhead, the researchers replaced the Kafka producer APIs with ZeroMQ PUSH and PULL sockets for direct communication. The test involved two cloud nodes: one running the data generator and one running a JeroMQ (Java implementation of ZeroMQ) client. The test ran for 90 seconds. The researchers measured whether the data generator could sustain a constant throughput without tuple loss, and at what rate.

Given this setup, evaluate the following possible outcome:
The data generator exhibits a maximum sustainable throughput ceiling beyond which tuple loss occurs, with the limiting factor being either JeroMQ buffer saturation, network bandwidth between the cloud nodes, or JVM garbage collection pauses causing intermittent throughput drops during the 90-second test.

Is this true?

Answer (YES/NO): YES